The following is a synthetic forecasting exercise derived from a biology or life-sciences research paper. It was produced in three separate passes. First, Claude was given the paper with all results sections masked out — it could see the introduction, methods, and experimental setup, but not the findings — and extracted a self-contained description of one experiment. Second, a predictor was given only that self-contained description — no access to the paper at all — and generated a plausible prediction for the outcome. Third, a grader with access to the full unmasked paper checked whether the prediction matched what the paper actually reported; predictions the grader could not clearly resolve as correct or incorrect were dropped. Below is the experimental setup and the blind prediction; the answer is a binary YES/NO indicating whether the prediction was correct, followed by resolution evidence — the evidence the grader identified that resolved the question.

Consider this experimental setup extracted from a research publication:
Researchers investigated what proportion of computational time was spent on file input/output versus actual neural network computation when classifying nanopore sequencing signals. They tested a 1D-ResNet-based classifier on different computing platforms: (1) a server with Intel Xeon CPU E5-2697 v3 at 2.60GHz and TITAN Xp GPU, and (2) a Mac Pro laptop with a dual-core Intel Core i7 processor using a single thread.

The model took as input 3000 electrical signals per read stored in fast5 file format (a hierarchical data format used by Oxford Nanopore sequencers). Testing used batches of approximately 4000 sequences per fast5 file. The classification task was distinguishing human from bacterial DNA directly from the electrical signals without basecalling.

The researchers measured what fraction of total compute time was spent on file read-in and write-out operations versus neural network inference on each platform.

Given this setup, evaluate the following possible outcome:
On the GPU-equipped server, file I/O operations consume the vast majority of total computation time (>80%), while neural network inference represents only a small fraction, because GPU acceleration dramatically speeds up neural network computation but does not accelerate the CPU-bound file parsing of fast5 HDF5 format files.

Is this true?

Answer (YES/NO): YES